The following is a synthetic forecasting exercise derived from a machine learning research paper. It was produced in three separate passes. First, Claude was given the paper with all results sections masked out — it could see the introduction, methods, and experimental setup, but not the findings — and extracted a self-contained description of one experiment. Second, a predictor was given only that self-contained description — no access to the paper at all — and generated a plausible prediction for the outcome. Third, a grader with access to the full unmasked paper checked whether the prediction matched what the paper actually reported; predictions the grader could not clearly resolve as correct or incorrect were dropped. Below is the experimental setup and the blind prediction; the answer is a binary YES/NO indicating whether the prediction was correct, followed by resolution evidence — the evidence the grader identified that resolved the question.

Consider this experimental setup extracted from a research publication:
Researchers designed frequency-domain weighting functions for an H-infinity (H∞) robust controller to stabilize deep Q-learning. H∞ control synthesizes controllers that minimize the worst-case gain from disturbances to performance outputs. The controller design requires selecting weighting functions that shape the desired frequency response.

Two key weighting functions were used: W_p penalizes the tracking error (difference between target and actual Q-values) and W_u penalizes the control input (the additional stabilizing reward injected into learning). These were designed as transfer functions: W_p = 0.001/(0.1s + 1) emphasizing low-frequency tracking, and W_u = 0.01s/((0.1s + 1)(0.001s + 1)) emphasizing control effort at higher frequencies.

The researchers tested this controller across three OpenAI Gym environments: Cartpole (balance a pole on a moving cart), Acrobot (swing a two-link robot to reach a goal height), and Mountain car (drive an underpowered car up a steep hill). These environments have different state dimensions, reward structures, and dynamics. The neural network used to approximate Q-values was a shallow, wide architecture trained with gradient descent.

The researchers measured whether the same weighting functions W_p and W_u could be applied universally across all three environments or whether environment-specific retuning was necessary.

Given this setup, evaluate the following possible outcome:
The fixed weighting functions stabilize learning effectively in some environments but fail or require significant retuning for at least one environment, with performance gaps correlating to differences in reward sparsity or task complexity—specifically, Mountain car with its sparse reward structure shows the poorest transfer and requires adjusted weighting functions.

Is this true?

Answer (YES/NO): NO